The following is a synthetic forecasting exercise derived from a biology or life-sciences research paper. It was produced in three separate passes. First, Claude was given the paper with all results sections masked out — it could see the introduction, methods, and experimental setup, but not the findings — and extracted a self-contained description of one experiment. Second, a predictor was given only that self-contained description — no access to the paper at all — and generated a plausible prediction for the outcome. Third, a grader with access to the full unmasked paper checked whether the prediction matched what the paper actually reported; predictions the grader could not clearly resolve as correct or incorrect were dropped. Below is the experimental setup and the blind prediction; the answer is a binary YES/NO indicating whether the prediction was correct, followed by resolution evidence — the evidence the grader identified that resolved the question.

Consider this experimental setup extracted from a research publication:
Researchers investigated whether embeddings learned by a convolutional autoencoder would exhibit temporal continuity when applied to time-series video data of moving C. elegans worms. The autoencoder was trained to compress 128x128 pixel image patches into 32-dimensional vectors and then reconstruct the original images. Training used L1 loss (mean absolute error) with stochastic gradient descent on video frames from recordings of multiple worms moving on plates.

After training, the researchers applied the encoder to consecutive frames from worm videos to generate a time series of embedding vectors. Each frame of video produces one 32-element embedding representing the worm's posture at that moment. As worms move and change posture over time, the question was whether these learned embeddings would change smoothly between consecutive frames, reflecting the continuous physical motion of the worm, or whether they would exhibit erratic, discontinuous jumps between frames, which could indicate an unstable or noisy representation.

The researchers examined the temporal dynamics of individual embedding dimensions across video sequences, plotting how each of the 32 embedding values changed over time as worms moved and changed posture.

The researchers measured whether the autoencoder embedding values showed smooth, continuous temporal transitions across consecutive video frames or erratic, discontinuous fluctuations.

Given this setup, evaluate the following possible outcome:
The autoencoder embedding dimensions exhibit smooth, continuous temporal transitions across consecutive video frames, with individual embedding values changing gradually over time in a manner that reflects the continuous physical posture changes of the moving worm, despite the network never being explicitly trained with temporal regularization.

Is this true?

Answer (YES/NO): YES